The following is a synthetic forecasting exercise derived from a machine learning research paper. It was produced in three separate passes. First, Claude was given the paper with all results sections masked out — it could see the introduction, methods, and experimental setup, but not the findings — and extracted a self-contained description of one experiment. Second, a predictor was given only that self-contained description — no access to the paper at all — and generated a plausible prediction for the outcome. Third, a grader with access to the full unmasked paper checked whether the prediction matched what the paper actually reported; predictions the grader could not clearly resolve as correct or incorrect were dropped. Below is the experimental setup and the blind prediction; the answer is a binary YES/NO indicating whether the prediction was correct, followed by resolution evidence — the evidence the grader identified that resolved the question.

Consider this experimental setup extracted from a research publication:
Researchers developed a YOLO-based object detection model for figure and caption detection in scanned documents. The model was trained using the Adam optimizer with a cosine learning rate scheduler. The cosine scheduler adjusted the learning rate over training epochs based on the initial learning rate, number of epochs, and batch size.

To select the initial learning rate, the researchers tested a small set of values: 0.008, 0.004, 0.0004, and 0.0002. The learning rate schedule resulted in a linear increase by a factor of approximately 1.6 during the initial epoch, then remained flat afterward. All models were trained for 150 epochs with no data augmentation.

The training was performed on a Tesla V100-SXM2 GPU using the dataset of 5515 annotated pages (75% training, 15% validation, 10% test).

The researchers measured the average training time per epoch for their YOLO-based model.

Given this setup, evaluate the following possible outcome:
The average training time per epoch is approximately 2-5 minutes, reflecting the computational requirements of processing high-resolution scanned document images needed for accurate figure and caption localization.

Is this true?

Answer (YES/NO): NO